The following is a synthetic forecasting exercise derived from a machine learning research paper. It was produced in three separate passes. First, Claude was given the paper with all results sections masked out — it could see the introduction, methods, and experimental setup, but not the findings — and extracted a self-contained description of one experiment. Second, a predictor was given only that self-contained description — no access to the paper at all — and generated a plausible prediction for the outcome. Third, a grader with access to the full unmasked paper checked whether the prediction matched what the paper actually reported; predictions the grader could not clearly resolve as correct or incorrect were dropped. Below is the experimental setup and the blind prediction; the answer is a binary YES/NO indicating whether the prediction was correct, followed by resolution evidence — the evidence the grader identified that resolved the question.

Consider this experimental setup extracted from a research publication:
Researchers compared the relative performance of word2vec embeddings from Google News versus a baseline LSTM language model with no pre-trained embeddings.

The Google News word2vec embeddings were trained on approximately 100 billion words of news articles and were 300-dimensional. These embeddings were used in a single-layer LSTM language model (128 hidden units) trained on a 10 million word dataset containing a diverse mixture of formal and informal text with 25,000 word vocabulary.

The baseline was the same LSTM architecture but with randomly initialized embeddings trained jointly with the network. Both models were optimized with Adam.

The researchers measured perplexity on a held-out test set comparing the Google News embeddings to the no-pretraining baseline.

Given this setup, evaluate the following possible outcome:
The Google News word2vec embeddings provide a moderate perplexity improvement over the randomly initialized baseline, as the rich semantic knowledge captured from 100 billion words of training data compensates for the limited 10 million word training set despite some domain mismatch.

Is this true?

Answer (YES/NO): NO